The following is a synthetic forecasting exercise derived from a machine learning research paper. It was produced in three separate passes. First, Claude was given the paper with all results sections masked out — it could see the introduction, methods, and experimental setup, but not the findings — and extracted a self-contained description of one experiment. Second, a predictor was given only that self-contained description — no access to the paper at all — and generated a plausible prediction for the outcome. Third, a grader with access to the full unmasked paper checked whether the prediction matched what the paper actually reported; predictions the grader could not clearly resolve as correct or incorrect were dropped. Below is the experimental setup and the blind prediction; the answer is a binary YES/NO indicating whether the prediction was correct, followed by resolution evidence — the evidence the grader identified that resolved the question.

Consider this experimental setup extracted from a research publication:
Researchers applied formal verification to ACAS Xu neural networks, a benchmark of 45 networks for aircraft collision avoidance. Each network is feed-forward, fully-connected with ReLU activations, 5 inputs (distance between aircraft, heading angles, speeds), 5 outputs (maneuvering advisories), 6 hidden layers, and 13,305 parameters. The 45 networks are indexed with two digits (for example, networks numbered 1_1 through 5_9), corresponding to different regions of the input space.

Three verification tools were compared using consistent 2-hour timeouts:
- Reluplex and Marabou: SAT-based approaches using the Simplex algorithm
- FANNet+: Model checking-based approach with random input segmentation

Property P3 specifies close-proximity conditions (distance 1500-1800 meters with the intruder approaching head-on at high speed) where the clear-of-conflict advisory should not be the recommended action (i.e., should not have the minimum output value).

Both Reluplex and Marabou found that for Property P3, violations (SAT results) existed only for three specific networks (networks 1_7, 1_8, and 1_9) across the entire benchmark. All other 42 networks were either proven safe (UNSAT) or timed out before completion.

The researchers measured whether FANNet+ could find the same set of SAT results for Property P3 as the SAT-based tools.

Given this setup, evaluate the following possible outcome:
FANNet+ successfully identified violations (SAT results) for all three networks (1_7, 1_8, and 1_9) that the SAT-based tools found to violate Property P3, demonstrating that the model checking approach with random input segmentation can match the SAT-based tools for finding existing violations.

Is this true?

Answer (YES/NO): YES